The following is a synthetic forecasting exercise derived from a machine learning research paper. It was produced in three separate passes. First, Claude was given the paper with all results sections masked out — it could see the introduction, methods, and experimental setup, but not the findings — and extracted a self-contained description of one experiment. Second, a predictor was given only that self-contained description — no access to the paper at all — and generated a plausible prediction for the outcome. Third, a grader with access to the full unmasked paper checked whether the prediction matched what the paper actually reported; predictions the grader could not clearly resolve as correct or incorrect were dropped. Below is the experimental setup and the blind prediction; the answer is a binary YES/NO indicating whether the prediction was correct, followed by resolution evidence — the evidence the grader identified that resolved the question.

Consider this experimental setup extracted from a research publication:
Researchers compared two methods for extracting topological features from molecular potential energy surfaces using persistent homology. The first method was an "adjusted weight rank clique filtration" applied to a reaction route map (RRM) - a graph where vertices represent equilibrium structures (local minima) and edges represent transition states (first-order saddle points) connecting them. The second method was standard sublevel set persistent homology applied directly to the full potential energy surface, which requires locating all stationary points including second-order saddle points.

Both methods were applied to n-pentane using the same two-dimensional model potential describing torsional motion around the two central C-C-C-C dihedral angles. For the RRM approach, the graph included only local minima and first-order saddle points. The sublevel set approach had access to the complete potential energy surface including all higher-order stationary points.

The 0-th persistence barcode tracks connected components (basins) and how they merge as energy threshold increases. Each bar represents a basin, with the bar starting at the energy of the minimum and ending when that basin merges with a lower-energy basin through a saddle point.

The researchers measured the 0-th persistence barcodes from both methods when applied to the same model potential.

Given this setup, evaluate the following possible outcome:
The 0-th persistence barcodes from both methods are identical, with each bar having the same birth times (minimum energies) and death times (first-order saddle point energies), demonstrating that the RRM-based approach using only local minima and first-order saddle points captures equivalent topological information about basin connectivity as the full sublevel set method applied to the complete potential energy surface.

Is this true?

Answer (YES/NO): YES